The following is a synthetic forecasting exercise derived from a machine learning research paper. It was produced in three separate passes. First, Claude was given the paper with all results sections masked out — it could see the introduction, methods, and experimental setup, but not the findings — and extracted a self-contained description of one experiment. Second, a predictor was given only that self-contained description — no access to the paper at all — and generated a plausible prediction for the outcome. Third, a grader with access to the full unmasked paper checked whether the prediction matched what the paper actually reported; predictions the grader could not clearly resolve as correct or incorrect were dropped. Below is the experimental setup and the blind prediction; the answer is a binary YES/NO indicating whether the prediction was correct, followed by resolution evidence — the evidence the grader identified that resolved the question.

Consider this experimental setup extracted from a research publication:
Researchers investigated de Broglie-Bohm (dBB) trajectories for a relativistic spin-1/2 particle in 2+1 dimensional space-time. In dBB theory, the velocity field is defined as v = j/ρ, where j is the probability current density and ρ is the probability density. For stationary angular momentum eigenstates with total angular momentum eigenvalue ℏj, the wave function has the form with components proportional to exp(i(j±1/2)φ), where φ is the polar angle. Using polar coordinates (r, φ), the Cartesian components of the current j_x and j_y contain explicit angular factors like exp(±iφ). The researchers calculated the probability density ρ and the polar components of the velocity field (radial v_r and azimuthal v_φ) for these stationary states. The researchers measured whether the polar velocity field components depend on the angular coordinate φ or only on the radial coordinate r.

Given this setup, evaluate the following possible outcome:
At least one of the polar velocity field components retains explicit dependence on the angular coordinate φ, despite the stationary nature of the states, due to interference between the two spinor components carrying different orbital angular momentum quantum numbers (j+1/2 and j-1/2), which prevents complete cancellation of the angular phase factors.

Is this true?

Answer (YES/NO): NO